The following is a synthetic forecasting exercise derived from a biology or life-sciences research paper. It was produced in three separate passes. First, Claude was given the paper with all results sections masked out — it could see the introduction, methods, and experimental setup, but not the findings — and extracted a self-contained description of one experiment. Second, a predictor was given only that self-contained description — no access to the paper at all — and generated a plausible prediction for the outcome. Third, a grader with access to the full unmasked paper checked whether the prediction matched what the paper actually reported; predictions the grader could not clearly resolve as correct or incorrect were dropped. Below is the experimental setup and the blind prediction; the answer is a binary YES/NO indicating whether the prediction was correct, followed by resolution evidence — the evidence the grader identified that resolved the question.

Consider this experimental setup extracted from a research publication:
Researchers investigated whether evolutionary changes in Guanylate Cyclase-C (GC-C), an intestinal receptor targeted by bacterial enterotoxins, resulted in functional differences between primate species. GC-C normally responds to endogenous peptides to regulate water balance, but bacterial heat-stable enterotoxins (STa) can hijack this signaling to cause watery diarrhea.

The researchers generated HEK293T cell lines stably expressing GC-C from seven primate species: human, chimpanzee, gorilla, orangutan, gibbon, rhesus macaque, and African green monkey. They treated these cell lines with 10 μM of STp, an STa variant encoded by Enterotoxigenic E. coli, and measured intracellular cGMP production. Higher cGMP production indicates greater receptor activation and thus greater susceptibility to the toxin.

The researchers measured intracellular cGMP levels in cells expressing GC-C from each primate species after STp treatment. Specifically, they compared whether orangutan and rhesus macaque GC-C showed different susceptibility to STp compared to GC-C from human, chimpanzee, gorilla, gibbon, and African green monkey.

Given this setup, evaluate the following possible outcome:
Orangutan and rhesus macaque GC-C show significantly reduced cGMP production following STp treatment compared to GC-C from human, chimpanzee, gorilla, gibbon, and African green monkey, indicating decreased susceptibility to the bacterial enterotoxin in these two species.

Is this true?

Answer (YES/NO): NO